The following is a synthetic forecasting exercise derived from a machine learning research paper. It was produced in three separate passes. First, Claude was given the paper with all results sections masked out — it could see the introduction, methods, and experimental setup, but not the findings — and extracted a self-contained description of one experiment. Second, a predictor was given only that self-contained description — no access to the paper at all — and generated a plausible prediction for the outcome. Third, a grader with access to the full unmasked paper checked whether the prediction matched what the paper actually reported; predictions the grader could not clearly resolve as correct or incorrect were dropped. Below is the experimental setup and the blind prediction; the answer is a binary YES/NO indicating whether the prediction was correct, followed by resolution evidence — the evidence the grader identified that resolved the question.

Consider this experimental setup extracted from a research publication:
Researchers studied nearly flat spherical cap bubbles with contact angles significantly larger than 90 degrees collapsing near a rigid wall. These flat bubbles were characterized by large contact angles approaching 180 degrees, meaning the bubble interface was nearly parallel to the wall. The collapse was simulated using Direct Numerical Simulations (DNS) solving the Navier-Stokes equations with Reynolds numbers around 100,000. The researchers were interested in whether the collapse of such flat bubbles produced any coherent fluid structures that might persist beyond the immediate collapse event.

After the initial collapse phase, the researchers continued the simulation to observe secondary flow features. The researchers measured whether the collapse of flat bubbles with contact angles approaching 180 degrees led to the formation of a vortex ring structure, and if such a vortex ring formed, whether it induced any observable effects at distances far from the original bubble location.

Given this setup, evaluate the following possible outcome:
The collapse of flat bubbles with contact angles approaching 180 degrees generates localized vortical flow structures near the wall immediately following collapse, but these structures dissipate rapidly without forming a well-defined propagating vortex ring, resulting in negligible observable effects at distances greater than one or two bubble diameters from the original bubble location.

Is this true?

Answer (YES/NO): NO